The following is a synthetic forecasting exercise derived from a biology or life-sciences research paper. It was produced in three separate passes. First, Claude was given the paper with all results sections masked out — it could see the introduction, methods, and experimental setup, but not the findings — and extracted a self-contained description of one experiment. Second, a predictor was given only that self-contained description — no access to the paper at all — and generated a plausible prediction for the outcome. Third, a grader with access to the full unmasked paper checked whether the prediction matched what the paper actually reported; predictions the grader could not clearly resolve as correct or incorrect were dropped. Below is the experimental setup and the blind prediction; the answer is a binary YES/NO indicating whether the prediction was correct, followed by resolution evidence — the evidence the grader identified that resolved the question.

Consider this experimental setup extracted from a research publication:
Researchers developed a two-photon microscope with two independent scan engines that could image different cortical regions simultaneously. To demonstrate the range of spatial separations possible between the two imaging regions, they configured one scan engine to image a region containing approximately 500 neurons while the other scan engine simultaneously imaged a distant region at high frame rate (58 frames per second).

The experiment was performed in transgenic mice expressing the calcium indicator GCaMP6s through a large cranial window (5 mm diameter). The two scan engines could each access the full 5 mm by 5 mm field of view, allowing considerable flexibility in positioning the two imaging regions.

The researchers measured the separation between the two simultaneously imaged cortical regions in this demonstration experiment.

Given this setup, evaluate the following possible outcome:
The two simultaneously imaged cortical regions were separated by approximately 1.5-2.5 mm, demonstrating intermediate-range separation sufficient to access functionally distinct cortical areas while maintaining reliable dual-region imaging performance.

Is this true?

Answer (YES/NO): NO